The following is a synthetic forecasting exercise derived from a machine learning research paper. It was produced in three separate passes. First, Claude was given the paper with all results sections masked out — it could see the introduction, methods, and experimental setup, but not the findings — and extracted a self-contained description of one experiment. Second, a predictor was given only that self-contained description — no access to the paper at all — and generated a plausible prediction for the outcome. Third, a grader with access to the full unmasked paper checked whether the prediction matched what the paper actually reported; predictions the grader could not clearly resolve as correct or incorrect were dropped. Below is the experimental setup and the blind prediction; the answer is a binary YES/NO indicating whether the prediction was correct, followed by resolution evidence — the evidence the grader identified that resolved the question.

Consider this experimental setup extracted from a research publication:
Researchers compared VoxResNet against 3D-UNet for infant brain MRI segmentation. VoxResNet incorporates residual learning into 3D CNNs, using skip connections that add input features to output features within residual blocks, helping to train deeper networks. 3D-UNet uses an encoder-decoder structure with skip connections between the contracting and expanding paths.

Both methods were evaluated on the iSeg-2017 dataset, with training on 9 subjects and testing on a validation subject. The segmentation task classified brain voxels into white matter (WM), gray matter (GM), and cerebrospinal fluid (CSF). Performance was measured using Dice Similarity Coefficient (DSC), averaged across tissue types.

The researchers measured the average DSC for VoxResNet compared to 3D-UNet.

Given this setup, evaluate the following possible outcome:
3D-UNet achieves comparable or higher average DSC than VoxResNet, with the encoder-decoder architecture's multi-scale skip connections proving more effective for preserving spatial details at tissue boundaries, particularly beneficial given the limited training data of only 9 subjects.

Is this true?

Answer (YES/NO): YES